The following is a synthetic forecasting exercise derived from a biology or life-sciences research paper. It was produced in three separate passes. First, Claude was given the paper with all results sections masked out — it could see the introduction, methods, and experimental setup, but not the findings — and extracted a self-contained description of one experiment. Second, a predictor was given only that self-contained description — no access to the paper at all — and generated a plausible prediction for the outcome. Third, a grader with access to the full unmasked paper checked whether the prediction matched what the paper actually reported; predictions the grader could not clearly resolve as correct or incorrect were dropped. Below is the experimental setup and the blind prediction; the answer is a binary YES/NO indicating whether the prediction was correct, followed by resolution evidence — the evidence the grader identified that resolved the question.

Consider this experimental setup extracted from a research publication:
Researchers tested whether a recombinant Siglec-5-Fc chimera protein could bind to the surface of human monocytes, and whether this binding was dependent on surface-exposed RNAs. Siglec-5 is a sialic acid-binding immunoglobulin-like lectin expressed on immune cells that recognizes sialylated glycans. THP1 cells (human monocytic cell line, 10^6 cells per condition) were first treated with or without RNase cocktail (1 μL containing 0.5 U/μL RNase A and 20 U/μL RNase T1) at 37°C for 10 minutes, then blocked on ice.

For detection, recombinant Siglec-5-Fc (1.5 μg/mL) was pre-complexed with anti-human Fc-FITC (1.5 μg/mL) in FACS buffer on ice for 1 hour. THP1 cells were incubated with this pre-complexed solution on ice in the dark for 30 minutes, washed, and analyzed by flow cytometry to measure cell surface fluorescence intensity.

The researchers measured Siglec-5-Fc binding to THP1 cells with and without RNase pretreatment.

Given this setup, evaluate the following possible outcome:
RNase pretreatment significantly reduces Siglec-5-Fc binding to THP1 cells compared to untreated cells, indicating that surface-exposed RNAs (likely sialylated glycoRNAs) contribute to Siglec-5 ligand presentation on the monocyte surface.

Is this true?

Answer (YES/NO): YES